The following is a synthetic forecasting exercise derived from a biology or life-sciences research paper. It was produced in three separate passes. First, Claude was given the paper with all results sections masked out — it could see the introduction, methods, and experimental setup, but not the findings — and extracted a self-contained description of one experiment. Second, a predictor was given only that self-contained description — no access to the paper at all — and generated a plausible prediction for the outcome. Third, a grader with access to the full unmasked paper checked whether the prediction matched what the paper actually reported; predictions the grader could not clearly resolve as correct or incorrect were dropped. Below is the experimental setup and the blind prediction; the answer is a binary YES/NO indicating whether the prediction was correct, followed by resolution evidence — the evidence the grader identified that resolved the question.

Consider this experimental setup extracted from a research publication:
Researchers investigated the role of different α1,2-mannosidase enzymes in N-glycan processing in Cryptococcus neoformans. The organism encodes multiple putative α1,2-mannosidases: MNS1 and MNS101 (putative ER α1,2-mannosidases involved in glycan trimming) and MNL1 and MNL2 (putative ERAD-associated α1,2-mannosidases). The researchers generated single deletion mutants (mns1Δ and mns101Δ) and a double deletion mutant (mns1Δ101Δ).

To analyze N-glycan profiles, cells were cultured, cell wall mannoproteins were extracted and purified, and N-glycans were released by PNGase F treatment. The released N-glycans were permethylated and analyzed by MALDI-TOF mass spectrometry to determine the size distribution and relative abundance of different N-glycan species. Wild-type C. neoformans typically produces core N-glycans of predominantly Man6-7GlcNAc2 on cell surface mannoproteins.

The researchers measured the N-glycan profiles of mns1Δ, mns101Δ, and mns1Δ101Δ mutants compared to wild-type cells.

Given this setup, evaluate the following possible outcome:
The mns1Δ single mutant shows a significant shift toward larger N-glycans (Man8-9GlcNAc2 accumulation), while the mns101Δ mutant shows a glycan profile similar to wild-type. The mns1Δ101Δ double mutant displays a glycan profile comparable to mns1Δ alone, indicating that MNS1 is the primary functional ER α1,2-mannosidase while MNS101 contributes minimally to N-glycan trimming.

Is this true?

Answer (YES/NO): NO